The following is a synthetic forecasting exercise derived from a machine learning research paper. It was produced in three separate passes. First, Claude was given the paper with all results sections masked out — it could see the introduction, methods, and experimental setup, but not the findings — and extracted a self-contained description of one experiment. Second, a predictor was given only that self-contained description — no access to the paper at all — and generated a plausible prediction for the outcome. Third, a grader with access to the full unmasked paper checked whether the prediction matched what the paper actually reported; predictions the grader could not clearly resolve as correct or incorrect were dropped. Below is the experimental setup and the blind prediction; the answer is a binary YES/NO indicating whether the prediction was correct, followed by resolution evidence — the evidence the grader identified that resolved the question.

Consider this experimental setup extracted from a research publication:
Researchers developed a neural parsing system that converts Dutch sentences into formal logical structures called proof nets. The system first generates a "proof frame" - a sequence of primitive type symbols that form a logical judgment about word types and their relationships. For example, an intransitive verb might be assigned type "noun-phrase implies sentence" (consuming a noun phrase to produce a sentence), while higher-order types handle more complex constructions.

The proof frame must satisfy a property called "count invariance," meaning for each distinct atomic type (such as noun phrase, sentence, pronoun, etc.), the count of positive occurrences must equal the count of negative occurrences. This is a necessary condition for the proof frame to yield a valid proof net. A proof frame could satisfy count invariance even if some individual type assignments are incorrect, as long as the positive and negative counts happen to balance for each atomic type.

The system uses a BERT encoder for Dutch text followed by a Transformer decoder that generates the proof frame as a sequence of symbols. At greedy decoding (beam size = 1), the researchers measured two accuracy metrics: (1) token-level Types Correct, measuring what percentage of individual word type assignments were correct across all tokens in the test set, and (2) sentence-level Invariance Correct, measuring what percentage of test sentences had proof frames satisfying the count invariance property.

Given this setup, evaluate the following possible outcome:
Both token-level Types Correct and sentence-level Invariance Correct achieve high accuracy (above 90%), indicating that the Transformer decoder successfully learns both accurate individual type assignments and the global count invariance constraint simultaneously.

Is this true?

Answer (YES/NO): NO